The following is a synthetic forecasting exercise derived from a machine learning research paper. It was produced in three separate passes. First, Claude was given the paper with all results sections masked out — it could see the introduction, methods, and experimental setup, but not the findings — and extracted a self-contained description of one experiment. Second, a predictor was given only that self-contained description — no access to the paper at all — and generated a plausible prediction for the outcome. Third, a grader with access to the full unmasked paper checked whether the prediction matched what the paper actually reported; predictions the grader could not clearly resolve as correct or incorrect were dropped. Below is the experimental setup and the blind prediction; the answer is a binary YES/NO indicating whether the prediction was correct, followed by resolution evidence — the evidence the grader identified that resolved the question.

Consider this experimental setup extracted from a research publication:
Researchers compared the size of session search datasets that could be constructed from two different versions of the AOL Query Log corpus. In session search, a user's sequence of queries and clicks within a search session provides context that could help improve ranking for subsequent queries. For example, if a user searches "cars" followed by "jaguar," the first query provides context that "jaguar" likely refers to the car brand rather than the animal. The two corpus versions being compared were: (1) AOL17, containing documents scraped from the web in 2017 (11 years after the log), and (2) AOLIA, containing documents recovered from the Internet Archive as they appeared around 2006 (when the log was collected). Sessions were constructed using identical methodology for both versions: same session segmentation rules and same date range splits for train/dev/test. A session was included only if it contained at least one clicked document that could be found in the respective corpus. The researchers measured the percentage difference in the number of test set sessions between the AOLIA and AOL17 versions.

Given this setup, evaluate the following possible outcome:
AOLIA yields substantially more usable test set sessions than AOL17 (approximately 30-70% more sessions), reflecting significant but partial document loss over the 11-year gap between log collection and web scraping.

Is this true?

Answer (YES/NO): NO